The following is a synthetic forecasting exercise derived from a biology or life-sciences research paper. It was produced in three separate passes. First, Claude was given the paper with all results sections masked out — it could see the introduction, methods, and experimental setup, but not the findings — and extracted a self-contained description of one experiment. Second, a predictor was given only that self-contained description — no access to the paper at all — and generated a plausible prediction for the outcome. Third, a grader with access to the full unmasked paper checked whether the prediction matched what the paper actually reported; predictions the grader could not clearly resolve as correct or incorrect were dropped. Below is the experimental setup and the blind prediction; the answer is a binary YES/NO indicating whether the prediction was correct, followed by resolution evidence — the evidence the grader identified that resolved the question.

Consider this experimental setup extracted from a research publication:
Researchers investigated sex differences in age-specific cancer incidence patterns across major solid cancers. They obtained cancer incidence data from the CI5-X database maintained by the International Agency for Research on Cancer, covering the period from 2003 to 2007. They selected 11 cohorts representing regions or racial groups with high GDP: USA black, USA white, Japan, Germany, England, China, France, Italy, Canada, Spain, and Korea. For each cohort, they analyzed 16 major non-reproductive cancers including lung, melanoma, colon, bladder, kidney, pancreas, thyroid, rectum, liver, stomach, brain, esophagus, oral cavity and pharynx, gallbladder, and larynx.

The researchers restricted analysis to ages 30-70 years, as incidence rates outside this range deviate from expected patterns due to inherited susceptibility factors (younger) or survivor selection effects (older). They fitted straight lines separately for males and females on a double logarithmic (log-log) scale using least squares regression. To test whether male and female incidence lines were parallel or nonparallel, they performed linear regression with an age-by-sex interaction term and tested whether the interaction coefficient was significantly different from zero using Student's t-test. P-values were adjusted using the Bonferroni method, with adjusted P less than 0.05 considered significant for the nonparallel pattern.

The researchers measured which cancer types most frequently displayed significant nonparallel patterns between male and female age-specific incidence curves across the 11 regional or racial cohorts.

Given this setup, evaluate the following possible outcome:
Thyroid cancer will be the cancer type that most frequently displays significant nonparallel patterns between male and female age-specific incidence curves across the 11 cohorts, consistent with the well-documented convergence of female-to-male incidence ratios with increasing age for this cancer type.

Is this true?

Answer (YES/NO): NO